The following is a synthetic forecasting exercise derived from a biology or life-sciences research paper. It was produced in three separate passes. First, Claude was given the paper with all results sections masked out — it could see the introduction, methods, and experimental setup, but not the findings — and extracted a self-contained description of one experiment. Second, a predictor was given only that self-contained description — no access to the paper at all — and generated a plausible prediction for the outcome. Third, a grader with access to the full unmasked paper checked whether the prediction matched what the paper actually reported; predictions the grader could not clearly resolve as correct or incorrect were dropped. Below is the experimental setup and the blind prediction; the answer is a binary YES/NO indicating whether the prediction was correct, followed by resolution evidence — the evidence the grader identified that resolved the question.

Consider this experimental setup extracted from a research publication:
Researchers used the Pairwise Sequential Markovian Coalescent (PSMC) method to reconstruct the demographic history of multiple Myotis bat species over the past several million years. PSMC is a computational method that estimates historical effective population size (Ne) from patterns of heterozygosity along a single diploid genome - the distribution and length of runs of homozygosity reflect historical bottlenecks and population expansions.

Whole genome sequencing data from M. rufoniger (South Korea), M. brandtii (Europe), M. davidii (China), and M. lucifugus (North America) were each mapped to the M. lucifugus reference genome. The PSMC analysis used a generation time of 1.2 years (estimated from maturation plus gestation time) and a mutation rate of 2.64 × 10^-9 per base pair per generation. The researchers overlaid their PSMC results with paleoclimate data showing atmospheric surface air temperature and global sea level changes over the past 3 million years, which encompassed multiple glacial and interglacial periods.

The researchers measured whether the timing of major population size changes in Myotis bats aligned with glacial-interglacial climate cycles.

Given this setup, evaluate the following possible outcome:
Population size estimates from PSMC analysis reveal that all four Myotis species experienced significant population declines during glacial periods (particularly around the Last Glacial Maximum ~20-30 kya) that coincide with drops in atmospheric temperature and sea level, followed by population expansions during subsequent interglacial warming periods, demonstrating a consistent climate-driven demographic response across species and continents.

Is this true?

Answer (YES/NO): NO